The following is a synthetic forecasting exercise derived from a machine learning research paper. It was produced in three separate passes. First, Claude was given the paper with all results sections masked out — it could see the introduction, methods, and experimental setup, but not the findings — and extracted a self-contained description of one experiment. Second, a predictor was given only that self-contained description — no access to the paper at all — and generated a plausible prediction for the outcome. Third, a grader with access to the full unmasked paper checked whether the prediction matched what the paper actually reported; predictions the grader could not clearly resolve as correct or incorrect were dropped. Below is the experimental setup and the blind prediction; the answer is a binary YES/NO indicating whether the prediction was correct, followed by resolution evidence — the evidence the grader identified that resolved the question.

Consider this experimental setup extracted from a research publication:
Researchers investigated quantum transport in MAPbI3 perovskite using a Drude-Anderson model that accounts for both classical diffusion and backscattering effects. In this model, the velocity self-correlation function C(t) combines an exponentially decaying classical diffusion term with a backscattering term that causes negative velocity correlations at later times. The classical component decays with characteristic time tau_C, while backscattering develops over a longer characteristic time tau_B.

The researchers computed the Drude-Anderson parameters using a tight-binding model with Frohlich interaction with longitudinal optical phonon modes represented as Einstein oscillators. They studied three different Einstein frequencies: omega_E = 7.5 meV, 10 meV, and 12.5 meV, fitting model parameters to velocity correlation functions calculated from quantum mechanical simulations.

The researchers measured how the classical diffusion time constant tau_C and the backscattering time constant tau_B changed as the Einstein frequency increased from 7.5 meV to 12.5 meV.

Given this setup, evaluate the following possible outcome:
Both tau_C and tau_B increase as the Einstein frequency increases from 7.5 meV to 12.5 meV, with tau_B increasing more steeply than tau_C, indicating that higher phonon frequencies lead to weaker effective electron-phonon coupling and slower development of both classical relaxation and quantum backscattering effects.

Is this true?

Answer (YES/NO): YES